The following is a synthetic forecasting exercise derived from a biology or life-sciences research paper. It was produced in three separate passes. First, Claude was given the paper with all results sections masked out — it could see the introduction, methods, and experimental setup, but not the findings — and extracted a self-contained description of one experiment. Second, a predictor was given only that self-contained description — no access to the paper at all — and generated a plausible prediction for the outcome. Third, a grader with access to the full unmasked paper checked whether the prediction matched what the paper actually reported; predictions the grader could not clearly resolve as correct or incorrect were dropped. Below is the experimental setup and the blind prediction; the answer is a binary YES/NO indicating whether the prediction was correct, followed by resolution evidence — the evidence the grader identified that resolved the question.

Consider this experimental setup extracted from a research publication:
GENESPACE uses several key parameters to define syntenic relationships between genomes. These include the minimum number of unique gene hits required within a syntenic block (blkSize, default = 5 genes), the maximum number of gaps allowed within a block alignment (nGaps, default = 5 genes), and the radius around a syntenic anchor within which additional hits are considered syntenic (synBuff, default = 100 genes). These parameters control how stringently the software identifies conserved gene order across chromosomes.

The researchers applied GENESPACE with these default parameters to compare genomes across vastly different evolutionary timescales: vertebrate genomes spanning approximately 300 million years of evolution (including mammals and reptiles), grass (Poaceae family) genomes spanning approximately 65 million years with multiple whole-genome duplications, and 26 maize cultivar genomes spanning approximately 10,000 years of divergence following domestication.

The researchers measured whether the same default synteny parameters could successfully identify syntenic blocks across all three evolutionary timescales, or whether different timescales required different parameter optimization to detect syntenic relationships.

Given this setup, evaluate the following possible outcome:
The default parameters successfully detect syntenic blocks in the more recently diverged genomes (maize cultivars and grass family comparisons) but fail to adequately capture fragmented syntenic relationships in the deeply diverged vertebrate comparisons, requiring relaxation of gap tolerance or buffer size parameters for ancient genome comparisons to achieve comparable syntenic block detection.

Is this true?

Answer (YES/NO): NO